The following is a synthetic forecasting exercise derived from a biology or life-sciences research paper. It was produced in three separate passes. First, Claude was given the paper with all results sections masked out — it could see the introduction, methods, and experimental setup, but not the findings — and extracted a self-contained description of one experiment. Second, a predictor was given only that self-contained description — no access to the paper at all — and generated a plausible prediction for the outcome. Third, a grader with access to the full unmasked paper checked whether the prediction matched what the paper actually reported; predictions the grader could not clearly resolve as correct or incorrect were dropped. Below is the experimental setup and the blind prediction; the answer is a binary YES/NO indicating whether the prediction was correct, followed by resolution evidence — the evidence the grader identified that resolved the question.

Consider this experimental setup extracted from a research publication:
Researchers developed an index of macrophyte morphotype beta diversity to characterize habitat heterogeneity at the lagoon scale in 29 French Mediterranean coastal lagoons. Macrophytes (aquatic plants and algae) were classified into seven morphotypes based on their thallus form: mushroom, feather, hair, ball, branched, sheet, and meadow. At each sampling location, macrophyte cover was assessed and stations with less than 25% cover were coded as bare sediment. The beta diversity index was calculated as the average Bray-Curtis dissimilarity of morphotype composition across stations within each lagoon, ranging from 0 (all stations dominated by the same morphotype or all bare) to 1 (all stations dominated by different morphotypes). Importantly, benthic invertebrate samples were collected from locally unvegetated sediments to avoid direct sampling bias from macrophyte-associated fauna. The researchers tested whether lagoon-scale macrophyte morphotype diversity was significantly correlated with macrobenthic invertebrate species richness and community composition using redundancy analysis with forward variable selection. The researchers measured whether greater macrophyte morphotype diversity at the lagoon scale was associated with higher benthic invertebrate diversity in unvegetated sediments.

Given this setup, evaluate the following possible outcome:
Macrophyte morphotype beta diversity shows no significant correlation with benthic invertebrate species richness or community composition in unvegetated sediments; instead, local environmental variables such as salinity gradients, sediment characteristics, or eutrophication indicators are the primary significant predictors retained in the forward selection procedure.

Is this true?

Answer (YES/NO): NO